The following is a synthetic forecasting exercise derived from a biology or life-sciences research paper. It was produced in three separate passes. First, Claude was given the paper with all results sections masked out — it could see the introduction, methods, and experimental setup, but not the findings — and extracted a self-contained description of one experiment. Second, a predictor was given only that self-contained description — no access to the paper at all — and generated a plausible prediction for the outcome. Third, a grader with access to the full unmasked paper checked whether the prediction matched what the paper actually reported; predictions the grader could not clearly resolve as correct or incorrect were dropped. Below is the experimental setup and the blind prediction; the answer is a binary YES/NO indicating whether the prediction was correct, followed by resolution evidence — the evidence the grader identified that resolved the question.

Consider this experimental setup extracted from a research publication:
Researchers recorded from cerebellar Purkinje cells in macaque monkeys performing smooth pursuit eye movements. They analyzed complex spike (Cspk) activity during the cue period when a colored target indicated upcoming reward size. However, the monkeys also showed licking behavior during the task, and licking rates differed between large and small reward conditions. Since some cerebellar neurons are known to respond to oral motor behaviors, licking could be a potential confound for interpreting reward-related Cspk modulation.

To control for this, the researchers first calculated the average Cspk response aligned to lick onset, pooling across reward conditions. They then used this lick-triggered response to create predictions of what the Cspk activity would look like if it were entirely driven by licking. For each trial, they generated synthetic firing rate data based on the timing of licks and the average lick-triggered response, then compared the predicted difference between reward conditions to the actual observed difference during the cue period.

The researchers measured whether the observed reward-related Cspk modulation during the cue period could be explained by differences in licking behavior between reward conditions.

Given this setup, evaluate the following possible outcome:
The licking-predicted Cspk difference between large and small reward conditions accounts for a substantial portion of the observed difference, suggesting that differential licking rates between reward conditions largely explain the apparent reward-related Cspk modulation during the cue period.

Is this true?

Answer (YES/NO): NO